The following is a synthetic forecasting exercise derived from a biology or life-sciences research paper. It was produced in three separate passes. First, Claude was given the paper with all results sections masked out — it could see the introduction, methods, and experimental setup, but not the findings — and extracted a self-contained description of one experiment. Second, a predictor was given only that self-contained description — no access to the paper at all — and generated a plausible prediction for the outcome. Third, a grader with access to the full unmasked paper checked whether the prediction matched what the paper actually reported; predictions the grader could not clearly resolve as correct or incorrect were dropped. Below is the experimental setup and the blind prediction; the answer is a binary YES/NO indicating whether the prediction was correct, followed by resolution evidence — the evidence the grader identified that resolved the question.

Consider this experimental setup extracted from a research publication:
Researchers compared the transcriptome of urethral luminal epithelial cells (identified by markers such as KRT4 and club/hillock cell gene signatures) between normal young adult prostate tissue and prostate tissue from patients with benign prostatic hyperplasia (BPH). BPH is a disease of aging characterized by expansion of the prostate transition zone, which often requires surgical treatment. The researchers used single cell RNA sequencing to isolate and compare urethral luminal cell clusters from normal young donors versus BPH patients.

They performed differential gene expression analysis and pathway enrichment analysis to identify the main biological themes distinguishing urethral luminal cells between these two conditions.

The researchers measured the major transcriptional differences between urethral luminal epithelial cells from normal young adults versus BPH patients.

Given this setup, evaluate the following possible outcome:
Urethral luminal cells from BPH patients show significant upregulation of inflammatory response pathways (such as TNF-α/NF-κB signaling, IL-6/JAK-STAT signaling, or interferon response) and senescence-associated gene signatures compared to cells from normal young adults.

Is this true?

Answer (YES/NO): NO